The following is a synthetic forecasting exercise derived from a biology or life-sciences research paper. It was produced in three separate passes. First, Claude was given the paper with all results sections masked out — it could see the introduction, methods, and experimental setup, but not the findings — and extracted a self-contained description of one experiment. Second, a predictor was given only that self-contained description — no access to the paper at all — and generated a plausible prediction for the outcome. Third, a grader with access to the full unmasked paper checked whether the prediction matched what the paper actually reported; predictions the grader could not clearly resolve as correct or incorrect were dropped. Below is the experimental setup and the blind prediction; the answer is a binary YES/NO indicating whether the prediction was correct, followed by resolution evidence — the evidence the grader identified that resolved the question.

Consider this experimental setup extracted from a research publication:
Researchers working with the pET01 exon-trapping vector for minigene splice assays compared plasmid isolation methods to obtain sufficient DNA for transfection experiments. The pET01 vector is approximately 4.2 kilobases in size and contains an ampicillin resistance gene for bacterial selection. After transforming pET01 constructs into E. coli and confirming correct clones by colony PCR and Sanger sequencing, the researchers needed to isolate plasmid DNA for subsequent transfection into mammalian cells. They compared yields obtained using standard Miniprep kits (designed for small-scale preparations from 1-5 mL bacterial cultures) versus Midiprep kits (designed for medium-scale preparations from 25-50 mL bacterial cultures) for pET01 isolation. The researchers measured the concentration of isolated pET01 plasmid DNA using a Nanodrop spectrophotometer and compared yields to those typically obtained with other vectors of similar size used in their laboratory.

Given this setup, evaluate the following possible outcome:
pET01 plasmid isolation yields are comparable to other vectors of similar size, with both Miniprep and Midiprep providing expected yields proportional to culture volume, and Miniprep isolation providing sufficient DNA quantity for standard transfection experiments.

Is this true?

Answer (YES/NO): NO